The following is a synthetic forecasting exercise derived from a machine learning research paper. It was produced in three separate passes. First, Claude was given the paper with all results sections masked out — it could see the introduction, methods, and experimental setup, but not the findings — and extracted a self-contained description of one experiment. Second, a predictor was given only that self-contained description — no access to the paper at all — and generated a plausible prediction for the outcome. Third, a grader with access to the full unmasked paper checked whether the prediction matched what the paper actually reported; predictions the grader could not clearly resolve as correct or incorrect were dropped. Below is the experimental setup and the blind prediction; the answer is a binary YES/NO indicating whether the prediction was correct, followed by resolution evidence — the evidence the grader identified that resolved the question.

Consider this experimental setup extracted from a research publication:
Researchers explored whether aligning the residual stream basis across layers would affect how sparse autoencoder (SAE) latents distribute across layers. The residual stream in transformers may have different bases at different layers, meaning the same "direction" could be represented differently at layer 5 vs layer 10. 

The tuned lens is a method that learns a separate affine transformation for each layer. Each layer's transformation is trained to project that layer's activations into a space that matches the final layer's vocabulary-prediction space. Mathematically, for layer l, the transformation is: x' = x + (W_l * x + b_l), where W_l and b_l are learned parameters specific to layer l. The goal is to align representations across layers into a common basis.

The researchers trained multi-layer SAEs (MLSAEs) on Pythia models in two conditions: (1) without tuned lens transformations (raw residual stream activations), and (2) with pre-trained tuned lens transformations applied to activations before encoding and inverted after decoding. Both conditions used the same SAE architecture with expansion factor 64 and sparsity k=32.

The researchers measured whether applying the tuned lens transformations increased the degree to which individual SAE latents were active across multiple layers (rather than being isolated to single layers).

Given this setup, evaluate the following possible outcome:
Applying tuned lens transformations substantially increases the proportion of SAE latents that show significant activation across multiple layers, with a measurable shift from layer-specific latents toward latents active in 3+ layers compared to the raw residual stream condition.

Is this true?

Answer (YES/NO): NO